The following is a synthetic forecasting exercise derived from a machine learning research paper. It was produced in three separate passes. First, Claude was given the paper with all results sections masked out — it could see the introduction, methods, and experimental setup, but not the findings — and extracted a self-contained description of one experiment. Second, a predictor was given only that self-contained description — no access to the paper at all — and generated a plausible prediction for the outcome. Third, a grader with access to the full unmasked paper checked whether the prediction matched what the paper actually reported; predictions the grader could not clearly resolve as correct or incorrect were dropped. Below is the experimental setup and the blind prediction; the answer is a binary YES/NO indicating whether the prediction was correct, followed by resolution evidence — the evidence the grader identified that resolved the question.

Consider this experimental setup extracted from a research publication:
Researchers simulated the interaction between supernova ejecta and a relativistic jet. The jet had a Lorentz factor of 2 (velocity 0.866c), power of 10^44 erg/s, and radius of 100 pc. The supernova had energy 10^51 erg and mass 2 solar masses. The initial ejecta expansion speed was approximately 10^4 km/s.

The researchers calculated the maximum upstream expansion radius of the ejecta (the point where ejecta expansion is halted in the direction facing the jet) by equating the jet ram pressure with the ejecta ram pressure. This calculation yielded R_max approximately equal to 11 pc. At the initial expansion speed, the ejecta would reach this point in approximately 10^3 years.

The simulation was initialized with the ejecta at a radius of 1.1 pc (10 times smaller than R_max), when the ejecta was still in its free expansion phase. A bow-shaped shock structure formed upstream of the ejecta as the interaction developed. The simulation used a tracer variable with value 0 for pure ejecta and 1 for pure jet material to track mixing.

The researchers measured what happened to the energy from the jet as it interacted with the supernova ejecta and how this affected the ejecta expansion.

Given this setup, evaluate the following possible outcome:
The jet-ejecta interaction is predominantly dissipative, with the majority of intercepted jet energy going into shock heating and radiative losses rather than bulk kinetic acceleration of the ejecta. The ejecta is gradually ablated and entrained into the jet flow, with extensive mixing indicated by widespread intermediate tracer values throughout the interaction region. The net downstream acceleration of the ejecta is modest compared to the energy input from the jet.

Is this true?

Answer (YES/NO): NO